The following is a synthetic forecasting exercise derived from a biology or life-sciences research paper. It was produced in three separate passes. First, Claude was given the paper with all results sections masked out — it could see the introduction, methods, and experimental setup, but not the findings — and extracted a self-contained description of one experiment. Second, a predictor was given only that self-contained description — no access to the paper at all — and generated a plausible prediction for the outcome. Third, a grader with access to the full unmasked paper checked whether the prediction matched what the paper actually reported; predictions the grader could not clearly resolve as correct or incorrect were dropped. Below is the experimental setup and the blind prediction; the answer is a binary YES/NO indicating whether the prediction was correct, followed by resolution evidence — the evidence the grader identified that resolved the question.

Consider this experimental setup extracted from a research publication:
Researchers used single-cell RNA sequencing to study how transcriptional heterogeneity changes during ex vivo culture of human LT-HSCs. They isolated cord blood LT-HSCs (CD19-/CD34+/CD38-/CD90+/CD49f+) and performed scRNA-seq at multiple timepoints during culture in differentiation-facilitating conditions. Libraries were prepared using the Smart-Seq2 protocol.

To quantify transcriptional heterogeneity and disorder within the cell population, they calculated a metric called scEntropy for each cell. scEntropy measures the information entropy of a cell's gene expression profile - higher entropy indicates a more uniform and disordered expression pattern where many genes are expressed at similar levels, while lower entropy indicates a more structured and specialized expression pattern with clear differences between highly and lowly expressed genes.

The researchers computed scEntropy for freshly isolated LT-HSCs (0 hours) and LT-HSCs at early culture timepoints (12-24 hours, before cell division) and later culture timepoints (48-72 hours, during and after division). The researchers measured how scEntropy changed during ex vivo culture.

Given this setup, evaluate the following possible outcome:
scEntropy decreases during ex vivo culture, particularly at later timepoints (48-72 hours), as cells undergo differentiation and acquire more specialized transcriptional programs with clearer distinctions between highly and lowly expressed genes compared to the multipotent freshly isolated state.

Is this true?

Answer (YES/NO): YES